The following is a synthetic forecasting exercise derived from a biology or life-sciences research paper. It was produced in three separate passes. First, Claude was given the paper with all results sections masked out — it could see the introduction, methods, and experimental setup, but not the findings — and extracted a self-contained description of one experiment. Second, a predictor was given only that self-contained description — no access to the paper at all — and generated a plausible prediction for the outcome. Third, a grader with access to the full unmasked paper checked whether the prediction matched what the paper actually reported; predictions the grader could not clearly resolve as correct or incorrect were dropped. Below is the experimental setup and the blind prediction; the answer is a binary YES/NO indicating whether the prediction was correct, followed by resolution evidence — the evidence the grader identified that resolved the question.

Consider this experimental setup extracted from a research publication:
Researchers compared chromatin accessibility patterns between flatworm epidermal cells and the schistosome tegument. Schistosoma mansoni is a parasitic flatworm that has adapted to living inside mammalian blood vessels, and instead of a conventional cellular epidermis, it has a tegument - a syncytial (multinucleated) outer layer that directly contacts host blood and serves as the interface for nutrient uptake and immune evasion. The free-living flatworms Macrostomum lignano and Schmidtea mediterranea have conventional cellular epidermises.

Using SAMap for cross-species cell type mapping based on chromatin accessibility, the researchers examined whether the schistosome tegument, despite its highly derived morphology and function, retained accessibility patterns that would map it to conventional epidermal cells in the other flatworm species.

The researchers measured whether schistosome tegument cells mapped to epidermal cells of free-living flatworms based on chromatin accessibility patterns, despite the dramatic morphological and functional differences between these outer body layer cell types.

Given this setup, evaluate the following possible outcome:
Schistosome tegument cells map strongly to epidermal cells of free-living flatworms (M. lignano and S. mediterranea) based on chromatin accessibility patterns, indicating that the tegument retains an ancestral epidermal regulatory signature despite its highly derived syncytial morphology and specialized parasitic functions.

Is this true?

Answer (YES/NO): YES